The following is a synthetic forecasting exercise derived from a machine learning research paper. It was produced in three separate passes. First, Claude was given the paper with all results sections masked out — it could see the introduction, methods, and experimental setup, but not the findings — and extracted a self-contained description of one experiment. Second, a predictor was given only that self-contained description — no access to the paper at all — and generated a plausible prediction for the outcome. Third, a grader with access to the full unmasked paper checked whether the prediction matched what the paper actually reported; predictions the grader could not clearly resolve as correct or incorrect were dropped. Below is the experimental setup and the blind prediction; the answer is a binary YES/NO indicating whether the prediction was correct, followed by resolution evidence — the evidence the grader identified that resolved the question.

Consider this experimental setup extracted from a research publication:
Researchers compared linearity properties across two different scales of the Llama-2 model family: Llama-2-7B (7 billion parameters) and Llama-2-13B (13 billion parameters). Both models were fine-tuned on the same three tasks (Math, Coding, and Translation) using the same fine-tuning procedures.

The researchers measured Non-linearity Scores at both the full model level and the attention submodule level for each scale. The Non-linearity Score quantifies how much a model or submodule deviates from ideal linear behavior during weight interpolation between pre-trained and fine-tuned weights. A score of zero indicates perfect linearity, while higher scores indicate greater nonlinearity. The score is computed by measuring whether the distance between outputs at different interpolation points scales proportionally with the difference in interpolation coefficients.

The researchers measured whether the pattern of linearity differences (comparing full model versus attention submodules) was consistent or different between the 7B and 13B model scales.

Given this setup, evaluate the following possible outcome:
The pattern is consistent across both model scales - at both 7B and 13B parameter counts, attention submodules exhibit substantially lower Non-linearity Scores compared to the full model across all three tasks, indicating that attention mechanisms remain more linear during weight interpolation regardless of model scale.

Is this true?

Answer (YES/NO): YES